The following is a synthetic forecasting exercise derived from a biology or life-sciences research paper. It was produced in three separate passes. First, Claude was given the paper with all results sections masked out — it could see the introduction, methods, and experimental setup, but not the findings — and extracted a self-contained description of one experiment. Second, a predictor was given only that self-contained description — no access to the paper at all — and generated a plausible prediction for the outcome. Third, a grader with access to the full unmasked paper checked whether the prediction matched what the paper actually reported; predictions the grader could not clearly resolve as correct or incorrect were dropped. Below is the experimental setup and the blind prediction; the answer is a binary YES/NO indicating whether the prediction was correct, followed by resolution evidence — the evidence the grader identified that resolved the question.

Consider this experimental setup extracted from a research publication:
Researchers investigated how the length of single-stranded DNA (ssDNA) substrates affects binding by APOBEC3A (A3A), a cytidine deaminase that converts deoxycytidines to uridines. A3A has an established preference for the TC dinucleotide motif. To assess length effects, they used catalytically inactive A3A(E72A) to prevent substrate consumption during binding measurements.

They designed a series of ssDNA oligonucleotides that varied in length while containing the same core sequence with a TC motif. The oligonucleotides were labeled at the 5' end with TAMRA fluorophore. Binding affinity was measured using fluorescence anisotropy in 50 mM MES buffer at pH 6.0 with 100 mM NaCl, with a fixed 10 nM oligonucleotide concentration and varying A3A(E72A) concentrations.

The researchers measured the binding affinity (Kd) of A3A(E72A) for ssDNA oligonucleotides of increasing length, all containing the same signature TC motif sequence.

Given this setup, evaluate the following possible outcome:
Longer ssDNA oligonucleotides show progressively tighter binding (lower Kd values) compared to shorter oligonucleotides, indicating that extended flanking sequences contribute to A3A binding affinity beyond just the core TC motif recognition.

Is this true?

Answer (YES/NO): YES